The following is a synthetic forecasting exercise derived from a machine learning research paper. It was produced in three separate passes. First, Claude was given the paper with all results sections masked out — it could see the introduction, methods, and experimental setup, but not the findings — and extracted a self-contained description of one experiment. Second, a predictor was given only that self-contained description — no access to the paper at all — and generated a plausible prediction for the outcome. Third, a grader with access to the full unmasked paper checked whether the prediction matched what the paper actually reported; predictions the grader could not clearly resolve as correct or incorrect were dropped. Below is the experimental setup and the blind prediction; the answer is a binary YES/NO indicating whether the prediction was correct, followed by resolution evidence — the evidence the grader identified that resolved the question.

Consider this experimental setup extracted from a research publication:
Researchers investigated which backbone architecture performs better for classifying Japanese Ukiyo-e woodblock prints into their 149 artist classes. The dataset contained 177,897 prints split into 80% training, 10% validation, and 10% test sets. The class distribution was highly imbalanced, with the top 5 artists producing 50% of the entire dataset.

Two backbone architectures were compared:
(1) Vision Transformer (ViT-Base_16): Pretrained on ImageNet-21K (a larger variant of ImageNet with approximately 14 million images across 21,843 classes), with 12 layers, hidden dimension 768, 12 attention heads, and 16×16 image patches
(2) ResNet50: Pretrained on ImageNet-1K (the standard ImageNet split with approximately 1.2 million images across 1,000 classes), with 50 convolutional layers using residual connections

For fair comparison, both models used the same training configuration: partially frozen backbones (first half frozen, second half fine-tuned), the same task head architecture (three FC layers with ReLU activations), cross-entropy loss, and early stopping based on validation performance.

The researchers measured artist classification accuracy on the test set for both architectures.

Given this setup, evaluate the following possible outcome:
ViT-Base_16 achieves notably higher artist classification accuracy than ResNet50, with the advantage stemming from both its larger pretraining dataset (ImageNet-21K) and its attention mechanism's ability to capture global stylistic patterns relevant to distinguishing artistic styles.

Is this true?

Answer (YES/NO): NO